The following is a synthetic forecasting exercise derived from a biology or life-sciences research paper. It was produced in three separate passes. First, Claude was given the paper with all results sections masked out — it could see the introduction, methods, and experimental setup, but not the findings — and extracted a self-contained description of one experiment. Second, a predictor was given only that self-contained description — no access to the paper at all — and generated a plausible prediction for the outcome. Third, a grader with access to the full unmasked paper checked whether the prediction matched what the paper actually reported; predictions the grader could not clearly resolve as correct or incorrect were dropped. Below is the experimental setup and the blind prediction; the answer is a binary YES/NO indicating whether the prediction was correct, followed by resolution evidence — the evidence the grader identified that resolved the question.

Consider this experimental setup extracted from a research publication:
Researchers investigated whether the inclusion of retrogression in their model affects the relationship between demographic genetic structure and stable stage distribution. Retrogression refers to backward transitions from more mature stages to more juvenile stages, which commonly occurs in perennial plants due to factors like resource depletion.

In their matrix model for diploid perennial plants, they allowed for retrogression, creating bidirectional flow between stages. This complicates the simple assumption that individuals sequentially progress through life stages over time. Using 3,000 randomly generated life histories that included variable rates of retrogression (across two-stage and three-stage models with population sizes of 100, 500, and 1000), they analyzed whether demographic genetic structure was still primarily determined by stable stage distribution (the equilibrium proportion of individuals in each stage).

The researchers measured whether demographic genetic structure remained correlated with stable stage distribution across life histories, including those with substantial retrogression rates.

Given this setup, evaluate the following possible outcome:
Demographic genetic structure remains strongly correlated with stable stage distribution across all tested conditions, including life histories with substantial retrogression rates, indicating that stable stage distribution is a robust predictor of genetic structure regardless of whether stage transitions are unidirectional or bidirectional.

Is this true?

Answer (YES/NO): YES